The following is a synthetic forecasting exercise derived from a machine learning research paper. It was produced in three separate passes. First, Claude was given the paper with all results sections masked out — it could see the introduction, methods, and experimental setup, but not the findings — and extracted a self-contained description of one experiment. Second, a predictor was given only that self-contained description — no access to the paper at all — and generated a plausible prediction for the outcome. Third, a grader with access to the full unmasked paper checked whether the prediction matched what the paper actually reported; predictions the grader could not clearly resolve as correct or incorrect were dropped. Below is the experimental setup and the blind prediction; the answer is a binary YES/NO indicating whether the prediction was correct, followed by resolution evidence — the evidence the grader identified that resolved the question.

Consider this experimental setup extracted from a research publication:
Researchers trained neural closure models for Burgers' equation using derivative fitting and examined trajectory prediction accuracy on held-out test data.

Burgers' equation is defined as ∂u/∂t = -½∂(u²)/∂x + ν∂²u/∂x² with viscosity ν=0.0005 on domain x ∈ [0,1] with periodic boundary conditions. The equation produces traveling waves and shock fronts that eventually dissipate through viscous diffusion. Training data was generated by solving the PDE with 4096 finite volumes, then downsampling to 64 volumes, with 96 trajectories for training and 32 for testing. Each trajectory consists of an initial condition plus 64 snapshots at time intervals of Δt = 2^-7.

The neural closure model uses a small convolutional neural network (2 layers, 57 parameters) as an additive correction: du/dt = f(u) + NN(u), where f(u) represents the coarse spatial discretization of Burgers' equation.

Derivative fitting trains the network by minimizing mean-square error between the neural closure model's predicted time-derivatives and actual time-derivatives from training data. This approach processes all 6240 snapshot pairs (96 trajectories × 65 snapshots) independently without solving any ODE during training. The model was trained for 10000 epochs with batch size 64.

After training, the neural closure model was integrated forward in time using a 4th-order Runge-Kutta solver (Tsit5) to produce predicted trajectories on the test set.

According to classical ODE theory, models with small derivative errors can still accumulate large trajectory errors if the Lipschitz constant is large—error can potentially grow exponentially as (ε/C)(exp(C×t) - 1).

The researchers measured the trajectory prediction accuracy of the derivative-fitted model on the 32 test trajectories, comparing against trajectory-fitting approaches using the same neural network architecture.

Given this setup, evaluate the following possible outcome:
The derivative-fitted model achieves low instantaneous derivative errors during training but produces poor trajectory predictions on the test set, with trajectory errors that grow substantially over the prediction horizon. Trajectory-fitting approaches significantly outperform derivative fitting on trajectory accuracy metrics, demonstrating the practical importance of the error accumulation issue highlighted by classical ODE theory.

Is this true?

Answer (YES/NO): YES